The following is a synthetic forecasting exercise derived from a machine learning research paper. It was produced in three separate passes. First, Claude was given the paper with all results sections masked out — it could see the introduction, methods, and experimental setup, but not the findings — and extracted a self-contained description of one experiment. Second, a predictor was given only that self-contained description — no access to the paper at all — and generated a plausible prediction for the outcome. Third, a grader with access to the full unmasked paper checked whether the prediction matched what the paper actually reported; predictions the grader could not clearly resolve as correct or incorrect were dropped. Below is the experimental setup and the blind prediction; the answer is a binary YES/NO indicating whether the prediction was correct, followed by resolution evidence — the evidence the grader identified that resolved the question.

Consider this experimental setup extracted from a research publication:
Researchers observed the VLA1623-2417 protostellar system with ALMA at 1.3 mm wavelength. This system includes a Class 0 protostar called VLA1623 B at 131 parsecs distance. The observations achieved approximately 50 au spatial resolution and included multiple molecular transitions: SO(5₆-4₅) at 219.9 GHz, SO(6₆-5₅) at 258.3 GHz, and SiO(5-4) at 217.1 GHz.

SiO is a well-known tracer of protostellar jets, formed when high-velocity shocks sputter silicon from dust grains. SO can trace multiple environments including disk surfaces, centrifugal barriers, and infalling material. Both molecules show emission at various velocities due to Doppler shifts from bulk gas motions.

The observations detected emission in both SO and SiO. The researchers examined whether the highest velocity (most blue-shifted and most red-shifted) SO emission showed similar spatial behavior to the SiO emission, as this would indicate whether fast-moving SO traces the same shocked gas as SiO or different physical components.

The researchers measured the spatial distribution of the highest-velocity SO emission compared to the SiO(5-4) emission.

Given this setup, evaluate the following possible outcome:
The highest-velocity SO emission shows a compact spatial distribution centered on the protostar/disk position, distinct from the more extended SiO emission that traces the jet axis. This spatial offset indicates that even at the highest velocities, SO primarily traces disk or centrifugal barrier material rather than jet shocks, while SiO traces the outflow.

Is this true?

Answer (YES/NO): NO